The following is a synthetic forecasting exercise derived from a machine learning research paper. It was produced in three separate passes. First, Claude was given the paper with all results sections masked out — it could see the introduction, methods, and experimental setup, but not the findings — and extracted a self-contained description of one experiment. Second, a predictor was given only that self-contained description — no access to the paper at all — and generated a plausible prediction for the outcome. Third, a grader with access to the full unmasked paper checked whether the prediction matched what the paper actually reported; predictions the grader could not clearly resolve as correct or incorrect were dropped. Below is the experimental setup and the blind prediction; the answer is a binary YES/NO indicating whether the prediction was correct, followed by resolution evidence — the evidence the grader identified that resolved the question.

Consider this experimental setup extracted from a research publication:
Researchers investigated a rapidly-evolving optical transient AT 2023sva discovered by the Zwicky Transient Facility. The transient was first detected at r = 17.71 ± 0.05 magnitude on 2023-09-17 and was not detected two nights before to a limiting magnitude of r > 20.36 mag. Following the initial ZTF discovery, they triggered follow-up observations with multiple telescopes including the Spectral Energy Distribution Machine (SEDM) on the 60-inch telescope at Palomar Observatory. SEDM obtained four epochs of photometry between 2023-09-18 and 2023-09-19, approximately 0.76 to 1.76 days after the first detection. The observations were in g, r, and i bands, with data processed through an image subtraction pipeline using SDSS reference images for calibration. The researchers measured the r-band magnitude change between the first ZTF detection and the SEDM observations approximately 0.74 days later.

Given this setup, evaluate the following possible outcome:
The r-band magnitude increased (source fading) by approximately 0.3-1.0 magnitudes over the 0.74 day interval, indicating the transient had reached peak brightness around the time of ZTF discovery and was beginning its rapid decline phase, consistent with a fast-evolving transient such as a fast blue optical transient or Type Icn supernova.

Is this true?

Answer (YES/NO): NO